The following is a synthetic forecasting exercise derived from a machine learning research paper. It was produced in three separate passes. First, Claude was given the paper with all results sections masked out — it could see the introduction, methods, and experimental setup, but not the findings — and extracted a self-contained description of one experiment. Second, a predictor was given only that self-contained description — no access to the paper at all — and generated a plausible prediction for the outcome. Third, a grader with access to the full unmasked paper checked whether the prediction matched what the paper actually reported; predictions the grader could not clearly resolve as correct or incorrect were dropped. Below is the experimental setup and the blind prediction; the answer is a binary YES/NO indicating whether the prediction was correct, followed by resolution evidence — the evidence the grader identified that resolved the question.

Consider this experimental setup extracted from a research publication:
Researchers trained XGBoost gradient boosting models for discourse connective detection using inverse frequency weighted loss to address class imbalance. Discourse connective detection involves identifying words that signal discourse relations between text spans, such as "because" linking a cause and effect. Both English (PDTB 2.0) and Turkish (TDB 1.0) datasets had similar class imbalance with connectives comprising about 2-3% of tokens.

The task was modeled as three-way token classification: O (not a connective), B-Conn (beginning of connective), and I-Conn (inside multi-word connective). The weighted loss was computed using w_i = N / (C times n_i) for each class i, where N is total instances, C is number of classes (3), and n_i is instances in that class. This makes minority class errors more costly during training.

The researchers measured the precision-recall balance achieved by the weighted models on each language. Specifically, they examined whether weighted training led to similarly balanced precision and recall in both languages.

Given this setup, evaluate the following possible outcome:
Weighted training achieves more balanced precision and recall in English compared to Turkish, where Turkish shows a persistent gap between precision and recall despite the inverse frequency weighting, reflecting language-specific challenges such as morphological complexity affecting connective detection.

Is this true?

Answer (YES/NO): NO